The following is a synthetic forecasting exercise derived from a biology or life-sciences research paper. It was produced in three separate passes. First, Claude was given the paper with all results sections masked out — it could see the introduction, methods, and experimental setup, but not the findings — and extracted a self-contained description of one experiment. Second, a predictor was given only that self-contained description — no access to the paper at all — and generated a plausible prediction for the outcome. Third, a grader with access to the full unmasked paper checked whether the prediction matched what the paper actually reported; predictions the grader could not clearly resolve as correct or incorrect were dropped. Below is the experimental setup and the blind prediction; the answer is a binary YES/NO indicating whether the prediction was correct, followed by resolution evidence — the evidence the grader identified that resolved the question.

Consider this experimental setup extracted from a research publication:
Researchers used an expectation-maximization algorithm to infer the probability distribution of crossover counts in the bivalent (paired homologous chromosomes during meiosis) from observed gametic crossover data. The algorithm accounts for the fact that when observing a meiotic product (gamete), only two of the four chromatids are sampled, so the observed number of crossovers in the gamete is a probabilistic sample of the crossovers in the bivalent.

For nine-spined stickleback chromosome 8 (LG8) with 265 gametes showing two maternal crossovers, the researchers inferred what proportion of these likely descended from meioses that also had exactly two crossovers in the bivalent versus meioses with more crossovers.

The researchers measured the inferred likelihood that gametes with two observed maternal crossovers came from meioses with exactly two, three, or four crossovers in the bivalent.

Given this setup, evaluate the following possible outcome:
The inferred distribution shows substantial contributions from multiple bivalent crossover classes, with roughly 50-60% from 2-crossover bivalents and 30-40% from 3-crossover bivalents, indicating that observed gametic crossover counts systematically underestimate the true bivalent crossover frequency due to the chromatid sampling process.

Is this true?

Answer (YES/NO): NO